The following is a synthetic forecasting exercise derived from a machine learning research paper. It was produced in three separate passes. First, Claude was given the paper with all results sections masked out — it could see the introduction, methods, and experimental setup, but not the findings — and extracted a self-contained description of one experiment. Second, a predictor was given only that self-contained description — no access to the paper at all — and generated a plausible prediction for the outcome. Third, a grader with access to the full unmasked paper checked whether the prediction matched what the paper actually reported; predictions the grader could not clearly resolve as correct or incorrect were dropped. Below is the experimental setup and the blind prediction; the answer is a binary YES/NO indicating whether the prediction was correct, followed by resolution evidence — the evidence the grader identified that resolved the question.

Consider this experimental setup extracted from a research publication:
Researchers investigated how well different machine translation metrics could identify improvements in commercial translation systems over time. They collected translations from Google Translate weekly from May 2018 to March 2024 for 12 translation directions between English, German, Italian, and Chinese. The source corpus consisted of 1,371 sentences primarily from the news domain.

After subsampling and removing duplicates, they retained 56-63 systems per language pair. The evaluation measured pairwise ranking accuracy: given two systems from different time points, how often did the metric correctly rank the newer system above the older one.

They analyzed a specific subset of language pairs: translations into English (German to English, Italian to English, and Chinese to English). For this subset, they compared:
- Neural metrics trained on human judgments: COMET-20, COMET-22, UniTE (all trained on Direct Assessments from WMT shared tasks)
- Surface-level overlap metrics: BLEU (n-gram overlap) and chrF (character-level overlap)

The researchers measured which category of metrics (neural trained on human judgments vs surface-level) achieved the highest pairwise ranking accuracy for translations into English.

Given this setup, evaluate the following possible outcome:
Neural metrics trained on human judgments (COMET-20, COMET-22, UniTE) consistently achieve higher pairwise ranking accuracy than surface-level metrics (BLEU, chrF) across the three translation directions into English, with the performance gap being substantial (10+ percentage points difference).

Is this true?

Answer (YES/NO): NO